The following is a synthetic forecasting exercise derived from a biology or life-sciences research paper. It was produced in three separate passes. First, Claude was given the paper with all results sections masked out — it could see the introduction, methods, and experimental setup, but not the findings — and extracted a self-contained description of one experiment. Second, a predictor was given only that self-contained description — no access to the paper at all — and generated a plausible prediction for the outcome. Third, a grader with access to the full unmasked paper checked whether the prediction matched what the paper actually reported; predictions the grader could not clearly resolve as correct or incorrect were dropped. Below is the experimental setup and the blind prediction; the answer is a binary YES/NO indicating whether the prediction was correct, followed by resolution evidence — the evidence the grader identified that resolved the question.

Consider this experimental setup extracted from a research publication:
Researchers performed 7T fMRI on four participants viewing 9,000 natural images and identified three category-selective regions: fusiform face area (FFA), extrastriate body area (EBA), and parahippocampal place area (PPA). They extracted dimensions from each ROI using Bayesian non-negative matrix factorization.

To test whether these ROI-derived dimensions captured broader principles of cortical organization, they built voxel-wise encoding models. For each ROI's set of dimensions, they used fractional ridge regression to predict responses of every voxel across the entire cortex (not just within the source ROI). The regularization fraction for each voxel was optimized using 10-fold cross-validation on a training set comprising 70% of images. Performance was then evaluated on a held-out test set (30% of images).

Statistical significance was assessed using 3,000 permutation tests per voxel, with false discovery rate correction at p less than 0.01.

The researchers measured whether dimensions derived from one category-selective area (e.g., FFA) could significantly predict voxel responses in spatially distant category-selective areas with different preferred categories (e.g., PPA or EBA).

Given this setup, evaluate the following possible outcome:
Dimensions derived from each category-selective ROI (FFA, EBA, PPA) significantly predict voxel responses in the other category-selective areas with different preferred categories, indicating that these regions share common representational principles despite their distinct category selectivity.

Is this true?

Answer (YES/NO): YES